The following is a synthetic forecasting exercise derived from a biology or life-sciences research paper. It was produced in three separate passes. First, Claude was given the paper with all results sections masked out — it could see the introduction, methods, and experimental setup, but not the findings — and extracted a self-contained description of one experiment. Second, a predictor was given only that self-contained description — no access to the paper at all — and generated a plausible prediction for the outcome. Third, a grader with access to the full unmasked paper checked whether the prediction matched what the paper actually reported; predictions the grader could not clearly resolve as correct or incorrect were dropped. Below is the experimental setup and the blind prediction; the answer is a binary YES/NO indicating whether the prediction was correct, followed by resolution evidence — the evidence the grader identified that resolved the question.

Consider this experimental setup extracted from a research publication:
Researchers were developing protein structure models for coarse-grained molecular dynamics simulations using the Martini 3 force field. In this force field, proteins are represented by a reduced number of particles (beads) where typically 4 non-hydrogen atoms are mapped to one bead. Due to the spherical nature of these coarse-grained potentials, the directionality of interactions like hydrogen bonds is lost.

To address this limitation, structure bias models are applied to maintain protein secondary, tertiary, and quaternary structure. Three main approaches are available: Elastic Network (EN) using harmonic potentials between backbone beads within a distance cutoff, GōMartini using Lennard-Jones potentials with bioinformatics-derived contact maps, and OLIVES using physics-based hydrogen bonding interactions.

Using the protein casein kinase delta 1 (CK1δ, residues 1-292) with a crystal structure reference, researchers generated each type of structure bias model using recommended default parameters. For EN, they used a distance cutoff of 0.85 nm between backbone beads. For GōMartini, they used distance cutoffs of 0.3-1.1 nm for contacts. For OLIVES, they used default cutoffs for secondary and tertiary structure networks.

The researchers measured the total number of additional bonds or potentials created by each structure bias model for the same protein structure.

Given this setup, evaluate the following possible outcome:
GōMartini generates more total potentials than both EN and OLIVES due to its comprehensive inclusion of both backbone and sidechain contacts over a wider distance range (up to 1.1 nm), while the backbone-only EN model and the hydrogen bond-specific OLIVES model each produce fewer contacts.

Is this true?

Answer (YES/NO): NO